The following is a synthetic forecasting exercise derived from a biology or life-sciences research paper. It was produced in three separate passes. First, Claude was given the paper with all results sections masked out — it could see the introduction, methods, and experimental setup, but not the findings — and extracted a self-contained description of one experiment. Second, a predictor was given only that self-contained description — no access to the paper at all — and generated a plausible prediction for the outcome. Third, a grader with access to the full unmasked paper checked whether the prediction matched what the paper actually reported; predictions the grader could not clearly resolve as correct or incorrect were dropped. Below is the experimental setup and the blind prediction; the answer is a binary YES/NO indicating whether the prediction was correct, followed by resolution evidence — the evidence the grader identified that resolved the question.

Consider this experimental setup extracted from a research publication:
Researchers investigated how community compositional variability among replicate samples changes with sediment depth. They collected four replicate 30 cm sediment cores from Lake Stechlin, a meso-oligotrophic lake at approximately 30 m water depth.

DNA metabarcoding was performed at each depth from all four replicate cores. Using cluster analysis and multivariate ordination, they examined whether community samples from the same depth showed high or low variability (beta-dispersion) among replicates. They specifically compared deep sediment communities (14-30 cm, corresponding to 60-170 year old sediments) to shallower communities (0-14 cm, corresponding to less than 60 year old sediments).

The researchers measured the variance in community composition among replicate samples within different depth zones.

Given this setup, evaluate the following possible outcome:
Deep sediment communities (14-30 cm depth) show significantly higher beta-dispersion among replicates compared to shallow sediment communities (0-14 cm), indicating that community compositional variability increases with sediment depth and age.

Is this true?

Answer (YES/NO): NO